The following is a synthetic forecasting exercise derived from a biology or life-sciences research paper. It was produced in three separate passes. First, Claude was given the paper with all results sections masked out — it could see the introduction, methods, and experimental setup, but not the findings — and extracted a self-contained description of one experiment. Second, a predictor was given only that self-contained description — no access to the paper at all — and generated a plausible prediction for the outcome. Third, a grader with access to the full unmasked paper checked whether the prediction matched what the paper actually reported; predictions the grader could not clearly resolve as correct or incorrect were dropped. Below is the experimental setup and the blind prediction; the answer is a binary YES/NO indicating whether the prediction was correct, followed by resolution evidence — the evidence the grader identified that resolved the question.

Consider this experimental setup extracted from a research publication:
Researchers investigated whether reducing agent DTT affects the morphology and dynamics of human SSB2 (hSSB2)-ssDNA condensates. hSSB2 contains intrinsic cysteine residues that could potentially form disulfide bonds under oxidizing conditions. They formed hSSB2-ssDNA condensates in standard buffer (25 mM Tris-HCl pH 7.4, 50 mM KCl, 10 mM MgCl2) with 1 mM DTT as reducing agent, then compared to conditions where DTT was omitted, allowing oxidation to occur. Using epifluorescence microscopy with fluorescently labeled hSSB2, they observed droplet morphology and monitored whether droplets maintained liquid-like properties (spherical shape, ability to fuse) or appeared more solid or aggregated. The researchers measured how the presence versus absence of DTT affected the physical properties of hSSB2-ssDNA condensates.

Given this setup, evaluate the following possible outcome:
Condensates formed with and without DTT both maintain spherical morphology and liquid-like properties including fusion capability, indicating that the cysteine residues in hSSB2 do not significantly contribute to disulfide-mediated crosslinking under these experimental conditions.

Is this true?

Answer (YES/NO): NO